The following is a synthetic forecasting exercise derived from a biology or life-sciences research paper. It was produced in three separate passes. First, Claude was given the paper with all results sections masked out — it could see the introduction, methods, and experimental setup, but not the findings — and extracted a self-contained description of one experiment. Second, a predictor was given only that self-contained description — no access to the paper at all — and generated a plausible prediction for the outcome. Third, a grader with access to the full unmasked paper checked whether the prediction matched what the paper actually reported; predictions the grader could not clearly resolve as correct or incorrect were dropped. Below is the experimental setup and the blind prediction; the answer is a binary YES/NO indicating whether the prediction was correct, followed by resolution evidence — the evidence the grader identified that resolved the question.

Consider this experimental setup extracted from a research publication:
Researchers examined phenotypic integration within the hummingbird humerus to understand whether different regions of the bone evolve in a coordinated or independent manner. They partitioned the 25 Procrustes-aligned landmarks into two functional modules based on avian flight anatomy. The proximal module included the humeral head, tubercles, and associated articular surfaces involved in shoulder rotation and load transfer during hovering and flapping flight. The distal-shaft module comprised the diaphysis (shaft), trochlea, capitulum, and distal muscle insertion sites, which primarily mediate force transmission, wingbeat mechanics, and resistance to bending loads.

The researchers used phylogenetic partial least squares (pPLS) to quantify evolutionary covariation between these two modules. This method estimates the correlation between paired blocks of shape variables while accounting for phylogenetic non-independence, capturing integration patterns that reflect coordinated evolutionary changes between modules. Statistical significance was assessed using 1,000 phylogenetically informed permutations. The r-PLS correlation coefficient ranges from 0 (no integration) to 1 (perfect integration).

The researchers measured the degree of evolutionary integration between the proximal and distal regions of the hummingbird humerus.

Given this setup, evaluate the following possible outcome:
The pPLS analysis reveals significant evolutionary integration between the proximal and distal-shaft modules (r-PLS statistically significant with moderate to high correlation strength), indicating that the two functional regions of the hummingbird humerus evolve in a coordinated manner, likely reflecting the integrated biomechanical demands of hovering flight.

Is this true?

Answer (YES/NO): YES